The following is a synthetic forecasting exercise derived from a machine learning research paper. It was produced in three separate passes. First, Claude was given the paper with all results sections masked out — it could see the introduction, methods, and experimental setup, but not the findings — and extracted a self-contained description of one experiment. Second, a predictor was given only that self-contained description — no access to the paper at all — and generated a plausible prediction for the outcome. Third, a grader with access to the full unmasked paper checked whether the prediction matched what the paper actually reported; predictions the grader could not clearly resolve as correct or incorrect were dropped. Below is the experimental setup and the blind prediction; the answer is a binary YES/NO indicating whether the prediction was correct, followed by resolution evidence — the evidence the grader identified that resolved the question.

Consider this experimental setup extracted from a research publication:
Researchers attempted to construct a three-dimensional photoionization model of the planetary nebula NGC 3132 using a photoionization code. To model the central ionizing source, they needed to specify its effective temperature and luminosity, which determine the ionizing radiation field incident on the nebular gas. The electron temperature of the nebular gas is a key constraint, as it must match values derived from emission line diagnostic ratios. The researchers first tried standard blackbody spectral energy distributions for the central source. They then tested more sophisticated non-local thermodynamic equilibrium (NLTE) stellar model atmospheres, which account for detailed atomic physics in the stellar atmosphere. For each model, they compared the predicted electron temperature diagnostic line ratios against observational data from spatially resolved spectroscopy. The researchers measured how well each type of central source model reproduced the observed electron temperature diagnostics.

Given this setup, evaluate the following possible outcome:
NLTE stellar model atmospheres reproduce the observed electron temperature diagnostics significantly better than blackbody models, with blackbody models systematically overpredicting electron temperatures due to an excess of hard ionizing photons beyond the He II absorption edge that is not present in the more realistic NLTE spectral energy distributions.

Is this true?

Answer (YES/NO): NO